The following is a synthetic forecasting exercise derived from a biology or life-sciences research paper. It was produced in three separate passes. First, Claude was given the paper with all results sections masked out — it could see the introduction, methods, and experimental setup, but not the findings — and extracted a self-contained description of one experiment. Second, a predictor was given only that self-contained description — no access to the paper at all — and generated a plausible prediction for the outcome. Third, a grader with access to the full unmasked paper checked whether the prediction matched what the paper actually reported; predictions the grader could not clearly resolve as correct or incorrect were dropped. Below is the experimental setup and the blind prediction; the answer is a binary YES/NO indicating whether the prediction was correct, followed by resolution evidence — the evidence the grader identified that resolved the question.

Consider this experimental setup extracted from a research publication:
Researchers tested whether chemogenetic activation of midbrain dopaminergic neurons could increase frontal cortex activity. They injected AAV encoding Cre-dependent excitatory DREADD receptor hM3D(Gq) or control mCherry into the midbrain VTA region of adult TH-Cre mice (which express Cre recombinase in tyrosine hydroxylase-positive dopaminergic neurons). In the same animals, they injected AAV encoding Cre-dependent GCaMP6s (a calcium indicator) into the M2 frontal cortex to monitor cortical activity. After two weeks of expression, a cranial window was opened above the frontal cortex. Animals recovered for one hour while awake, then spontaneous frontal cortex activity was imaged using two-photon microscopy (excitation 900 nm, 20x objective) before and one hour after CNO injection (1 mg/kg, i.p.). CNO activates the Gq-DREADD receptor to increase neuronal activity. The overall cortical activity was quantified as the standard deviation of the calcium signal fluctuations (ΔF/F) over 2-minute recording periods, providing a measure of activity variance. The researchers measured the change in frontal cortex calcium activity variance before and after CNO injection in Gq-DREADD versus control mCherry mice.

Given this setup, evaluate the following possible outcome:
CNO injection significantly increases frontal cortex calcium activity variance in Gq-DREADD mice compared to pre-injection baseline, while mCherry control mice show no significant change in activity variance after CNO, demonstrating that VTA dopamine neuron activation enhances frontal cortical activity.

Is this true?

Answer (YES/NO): YES